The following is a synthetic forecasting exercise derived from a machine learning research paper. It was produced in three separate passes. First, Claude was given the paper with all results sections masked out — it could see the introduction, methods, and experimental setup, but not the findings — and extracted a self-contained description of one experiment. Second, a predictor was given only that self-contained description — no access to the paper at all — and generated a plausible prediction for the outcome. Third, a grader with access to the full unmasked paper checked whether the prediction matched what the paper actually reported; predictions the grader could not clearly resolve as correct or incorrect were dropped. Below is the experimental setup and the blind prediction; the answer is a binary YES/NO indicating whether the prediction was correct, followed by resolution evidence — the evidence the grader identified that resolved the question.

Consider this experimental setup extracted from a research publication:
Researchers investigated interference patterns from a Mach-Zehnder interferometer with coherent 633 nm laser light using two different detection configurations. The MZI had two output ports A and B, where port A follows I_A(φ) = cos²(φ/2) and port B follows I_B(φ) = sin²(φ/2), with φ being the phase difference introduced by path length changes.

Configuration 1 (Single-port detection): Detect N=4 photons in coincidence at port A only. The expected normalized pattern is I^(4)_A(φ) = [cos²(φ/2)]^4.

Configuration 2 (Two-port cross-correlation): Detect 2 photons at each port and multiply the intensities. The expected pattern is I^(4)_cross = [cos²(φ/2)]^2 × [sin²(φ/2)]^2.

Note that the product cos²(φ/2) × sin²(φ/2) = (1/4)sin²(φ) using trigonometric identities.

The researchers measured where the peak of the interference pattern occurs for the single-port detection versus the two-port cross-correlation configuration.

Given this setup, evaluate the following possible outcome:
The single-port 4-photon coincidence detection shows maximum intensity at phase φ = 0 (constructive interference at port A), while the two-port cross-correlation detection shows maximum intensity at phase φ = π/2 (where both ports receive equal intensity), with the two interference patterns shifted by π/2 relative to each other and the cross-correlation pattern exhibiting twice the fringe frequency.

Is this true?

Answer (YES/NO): YES